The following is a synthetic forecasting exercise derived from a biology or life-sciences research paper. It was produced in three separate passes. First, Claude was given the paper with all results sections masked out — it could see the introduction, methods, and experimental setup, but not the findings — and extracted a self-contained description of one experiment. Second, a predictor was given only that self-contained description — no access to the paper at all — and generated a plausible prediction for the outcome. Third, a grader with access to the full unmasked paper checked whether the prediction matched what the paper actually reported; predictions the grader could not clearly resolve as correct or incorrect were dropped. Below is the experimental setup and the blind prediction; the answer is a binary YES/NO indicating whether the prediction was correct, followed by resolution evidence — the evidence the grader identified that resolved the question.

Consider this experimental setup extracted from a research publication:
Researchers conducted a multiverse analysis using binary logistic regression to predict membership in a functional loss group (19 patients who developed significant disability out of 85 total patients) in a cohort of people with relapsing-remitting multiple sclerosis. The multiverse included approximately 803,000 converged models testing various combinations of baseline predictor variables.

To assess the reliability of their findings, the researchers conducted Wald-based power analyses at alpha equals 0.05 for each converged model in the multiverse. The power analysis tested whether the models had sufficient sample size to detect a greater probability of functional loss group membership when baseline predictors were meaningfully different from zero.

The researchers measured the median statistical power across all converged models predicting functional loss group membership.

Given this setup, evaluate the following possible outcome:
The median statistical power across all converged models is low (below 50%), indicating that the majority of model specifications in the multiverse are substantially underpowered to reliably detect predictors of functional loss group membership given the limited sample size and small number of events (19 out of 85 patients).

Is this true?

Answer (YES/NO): YES